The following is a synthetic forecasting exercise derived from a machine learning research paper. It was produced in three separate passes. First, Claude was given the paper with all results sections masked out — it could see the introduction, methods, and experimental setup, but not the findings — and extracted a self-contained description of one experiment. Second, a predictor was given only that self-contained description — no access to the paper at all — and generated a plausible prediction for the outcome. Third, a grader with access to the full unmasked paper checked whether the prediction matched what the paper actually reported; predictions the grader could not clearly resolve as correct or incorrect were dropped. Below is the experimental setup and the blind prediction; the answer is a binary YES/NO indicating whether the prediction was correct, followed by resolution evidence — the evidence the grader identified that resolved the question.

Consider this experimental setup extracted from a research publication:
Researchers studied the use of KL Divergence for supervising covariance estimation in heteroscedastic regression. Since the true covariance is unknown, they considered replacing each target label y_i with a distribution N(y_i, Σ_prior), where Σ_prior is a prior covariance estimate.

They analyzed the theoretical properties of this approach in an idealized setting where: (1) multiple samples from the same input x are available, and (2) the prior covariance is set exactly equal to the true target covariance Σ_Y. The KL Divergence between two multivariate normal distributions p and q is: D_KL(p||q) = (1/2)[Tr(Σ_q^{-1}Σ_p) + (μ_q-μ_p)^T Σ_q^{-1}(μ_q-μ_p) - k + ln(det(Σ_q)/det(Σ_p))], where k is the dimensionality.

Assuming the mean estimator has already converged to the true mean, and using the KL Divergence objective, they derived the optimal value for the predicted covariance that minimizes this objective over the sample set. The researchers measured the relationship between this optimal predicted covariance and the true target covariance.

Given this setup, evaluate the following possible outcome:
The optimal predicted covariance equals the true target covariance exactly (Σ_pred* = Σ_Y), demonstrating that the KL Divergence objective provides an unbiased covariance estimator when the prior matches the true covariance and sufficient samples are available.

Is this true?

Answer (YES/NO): NO